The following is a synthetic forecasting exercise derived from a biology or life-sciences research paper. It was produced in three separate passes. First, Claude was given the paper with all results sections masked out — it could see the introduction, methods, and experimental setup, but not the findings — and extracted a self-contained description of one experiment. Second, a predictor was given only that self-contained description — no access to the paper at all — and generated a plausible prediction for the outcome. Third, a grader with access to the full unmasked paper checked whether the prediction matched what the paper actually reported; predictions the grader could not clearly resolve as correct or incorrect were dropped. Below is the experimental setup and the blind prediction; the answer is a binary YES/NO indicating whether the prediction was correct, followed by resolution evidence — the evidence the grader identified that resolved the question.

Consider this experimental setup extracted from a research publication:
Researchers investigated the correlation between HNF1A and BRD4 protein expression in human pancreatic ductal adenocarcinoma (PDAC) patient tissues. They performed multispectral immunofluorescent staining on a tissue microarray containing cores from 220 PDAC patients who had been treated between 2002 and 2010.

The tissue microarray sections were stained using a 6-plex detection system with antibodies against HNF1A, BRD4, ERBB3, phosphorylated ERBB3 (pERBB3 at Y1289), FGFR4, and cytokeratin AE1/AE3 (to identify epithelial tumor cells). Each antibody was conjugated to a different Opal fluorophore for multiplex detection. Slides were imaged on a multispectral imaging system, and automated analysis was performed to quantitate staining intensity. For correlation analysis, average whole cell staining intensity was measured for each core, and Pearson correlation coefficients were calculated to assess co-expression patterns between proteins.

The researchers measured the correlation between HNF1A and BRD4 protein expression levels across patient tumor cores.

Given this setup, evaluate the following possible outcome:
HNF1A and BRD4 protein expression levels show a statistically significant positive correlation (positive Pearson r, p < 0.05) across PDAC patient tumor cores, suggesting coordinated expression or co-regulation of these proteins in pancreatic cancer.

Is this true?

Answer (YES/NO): YES